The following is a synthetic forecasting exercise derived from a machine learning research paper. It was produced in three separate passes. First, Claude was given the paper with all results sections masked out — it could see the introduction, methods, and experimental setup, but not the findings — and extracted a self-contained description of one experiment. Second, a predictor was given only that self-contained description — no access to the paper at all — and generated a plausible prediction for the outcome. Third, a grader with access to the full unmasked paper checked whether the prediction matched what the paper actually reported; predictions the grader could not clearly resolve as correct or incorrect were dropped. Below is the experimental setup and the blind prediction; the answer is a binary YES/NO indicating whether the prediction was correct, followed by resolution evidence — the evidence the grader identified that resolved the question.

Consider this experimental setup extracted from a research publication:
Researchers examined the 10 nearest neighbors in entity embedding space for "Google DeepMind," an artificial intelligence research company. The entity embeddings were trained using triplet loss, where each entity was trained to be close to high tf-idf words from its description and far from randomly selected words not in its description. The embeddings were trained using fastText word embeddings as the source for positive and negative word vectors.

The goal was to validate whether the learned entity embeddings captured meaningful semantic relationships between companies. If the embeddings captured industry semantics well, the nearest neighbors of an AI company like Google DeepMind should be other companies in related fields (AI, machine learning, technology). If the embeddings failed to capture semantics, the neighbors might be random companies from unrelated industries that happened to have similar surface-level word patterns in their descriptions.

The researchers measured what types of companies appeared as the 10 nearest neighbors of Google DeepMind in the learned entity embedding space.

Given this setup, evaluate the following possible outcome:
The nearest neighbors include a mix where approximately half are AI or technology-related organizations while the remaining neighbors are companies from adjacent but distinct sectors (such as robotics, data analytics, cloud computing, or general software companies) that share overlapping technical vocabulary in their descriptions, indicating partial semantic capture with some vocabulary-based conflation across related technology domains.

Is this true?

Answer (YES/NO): NO